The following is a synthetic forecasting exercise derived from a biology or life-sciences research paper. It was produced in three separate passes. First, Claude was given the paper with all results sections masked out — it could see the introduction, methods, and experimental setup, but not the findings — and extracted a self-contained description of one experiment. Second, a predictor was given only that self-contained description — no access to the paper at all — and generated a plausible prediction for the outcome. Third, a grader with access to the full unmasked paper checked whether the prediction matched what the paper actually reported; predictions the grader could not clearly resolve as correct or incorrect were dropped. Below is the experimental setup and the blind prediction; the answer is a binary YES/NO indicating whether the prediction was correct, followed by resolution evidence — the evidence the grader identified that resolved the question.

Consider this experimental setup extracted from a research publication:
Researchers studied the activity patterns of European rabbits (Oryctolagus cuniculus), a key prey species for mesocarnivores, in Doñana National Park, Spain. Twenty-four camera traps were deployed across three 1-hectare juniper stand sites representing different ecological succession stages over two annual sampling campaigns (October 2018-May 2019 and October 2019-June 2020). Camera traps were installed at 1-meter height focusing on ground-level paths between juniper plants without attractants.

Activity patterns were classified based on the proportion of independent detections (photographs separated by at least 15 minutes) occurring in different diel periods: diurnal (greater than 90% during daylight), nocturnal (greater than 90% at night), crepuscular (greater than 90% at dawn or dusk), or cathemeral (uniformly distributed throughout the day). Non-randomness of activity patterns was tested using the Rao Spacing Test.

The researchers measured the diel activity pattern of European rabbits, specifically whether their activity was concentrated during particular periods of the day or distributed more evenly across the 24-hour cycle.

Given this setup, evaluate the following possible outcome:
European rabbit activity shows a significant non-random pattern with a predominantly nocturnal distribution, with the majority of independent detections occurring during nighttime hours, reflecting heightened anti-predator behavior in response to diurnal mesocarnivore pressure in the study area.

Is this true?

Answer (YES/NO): NO